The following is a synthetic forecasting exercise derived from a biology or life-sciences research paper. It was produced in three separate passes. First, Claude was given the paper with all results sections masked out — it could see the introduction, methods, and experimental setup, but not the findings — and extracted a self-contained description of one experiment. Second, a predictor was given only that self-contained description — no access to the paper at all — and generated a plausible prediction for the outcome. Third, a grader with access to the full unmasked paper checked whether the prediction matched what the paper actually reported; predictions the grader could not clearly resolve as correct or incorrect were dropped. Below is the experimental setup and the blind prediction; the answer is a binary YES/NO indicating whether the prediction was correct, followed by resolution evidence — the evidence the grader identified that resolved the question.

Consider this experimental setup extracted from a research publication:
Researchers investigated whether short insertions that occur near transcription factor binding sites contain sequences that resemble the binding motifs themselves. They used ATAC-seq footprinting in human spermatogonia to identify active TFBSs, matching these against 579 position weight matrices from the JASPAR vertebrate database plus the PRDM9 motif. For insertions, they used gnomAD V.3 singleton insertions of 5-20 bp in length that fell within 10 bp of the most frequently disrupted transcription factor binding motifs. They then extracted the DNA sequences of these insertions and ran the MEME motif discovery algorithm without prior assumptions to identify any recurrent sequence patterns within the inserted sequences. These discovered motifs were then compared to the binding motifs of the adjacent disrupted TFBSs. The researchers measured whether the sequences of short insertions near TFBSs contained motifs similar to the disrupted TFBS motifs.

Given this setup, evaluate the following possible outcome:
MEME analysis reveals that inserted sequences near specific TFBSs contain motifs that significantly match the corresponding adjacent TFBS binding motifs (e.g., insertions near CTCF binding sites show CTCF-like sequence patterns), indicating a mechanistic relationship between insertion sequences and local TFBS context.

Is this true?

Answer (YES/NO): YES